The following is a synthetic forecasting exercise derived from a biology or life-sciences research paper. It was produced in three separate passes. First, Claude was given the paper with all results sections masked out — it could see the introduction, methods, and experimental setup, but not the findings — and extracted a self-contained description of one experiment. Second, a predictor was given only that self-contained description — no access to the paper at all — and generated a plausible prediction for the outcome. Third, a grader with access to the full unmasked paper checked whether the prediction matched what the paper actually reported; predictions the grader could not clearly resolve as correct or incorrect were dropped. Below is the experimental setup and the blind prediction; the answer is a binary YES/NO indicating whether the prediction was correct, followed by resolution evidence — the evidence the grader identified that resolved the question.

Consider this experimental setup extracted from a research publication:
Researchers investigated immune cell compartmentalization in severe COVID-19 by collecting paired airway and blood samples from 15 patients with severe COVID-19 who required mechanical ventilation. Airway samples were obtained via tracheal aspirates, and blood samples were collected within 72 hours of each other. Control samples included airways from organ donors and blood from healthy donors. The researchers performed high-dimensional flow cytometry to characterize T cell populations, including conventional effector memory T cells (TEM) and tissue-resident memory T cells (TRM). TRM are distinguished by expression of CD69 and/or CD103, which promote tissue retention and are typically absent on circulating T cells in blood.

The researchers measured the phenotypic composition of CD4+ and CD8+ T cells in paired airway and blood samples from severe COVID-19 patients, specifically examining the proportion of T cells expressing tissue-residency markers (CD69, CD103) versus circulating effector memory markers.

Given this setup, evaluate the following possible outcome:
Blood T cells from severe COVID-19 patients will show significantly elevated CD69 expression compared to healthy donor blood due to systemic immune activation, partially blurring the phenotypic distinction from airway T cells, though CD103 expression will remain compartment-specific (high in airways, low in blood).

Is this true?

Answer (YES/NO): NO